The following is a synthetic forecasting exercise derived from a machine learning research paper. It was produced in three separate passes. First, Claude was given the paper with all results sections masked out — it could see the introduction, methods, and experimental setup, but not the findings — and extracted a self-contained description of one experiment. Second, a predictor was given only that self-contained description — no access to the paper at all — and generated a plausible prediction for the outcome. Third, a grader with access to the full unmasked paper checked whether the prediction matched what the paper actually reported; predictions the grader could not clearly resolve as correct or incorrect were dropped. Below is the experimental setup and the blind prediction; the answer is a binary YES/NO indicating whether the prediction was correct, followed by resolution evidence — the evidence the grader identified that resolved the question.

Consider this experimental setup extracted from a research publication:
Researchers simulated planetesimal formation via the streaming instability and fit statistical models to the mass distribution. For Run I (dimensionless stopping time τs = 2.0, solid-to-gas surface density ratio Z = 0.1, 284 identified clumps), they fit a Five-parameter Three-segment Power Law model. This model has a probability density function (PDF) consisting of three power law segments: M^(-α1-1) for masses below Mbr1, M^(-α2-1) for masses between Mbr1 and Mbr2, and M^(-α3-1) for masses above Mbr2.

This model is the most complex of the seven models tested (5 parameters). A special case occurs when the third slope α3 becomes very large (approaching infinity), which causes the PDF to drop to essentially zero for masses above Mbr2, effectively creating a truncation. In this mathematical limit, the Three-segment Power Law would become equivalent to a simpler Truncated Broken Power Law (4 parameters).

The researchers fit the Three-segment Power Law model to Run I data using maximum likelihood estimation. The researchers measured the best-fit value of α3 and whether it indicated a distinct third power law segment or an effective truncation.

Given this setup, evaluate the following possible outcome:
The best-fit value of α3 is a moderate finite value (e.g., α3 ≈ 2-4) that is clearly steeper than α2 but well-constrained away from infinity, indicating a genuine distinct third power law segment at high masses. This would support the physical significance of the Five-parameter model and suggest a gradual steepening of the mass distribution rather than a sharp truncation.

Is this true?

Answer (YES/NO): NO